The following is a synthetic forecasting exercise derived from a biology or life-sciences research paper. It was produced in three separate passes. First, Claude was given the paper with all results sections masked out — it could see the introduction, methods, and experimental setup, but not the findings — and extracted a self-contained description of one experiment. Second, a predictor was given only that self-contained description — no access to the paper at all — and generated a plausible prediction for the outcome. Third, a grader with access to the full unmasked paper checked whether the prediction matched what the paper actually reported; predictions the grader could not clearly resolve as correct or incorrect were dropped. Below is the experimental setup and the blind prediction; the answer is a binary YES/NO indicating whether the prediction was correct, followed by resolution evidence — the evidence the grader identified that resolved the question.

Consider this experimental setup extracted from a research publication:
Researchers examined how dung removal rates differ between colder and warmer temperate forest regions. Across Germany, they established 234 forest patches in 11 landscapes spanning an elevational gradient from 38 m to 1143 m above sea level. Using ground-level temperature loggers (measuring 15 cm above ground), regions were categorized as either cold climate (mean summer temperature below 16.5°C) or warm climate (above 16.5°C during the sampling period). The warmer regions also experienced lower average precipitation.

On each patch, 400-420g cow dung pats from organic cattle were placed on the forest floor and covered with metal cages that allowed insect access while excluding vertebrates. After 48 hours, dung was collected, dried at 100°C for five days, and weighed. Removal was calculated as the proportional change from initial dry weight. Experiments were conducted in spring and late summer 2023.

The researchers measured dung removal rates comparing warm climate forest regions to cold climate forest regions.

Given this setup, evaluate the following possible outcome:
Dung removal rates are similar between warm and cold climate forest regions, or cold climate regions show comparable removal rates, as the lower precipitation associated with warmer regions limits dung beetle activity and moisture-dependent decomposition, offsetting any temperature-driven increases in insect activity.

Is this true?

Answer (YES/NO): NO